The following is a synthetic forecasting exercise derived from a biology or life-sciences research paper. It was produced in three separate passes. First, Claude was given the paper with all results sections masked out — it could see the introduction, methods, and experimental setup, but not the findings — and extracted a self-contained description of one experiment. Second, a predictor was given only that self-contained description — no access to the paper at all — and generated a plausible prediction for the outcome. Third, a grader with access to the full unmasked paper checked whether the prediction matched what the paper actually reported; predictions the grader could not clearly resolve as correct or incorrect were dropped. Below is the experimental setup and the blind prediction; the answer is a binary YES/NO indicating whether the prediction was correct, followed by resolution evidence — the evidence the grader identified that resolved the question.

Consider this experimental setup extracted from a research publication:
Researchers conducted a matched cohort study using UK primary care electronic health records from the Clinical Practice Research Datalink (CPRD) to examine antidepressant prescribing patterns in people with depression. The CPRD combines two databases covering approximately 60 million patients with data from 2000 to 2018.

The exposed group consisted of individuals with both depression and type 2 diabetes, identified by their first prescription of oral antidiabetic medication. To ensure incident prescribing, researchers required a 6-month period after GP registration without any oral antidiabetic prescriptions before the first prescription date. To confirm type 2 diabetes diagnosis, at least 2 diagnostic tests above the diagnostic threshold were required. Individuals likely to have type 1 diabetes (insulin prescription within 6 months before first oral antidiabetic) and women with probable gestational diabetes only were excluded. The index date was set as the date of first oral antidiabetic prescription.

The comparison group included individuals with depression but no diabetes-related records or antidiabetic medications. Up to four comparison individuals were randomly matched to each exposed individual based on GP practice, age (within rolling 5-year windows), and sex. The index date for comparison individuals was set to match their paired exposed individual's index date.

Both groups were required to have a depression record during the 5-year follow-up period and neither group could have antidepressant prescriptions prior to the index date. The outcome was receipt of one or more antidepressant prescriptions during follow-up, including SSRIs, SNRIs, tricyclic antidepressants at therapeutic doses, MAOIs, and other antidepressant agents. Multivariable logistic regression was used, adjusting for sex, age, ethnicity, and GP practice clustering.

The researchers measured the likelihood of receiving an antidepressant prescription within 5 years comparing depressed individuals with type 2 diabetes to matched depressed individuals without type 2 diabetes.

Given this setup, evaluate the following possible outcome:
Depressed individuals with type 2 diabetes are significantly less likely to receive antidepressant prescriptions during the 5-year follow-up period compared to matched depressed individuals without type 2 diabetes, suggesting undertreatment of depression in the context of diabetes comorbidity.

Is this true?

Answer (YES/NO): YES